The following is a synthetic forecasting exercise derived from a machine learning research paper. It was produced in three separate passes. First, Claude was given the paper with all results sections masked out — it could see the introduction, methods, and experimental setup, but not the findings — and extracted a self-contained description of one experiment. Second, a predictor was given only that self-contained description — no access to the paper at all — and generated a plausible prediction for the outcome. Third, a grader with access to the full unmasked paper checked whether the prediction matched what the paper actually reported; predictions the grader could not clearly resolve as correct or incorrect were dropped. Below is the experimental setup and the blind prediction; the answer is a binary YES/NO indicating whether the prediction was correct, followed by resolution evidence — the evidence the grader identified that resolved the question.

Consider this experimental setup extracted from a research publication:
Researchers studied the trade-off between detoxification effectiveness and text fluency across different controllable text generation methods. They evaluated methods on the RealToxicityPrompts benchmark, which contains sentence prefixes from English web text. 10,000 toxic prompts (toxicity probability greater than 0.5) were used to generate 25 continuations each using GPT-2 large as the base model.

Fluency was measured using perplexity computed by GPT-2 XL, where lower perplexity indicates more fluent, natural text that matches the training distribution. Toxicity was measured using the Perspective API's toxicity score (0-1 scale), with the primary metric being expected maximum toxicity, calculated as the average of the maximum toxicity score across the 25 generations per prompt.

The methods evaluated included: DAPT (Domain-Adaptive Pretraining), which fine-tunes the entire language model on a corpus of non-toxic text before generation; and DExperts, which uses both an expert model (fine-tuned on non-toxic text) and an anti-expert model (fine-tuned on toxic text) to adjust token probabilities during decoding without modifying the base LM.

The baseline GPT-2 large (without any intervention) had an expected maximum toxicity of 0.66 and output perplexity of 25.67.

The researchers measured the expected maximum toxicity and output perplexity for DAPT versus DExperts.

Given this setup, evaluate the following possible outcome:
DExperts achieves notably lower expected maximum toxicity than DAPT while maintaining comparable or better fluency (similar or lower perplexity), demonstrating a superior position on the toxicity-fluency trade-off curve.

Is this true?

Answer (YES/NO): YES